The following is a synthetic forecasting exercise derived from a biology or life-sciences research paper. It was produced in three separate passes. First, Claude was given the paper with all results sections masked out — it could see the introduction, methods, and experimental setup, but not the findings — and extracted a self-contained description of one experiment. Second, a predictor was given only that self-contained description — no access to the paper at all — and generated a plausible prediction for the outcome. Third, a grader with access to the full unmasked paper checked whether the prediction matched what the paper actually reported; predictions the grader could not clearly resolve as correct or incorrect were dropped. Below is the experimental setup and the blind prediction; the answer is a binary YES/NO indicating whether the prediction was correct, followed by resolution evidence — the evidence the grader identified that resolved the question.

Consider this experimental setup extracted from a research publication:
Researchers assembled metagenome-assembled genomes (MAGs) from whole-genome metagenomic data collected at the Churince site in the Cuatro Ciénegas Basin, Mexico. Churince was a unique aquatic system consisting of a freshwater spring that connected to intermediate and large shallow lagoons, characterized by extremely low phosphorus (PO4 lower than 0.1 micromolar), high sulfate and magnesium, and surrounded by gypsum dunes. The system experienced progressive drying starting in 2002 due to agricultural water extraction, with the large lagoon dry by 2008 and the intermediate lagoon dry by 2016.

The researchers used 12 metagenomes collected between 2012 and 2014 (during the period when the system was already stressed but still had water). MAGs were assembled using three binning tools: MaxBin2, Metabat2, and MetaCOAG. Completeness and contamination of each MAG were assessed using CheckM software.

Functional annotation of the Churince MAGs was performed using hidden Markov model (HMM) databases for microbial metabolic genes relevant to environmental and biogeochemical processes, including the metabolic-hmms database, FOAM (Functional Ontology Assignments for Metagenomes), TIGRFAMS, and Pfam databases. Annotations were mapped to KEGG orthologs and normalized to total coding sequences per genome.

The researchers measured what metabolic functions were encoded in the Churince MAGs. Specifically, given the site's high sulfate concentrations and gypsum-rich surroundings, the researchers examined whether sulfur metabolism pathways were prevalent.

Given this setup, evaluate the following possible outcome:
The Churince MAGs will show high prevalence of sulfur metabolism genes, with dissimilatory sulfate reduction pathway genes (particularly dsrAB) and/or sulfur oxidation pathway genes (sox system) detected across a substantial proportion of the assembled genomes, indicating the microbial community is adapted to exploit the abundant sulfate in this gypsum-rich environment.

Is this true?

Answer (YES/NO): NO